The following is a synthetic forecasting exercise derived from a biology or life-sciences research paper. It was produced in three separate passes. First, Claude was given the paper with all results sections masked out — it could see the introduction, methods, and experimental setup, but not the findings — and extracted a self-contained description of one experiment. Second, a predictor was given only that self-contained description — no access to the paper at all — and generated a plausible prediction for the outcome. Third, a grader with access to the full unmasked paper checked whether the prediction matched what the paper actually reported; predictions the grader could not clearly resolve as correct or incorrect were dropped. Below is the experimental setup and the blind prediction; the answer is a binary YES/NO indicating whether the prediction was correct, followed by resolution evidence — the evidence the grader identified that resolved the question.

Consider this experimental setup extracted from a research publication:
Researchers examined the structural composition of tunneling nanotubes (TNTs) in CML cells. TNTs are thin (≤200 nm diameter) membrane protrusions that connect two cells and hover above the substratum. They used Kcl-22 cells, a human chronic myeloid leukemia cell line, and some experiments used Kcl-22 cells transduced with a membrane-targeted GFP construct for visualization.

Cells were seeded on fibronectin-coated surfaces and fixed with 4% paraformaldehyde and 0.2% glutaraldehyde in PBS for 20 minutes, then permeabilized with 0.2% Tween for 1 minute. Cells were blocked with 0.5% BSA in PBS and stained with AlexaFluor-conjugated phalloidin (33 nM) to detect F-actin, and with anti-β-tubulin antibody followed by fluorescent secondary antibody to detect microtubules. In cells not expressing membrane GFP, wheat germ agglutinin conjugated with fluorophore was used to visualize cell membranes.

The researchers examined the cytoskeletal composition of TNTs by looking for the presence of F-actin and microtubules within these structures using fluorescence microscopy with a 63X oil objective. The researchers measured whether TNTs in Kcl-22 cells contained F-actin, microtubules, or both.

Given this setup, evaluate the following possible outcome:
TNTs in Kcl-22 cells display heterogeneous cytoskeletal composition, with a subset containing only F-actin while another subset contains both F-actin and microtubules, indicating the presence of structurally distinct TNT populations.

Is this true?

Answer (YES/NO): NO